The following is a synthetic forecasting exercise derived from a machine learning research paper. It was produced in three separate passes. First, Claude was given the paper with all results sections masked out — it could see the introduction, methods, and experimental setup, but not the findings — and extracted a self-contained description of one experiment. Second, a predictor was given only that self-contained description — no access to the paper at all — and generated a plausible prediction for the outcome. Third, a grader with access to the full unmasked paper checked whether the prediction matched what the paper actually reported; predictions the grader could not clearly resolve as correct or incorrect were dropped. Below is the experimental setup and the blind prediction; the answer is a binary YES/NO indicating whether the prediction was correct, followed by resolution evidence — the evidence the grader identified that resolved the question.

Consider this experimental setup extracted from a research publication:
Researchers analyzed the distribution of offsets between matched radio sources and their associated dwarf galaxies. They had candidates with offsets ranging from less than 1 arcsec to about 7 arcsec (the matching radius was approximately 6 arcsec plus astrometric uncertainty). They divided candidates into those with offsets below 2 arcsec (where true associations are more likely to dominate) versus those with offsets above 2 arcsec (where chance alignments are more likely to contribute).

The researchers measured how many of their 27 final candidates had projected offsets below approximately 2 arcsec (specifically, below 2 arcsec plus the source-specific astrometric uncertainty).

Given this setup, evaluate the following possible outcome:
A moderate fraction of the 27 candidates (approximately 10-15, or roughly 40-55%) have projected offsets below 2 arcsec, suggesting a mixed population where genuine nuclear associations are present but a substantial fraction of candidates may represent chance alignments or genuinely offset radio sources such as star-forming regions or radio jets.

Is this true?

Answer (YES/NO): NO